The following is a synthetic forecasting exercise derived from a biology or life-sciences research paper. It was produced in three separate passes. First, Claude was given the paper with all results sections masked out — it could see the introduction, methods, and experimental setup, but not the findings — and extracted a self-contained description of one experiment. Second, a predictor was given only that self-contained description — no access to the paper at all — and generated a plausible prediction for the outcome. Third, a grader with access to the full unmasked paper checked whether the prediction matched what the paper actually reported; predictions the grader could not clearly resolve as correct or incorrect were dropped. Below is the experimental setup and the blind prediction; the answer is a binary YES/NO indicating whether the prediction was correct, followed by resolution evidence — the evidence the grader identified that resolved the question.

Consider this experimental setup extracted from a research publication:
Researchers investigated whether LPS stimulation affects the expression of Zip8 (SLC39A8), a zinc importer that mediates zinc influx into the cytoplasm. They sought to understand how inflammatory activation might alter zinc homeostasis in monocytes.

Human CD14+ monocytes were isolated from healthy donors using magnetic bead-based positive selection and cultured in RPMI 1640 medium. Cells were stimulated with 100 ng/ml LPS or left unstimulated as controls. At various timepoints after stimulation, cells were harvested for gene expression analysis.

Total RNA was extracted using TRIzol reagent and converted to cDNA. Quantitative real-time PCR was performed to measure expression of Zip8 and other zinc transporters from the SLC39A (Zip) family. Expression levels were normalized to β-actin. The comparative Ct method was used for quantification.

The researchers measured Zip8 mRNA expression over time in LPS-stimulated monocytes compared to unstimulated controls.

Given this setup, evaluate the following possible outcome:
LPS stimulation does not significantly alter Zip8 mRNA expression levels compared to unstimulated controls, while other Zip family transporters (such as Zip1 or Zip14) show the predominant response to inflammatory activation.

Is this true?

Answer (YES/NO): NO